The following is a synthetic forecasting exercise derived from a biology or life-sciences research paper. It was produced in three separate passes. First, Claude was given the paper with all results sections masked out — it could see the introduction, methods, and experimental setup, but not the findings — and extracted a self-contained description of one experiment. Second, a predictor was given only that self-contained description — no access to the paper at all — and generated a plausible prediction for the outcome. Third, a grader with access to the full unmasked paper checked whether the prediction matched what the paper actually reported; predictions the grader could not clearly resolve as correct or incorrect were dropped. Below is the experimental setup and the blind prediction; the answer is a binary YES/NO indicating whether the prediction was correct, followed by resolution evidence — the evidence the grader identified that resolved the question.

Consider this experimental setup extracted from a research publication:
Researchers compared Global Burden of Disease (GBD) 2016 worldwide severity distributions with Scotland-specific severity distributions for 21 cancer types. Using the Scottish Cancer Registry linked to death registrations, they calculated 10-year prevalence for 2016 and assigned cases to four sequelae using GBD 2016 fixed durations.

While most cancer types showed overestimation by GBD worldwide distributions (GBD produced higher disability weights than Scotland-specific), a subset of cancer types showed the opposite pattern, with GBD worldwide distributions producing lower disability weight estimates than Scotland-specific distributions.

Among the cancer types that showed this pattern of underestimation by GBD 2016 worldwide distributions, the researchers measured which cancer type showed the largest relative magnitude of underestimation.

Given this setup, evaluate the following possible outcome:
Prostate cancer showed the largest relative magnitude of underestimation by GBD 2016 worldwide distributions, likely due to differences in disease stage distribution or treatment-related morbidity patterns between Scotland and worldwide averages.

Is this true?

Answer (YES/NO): NO